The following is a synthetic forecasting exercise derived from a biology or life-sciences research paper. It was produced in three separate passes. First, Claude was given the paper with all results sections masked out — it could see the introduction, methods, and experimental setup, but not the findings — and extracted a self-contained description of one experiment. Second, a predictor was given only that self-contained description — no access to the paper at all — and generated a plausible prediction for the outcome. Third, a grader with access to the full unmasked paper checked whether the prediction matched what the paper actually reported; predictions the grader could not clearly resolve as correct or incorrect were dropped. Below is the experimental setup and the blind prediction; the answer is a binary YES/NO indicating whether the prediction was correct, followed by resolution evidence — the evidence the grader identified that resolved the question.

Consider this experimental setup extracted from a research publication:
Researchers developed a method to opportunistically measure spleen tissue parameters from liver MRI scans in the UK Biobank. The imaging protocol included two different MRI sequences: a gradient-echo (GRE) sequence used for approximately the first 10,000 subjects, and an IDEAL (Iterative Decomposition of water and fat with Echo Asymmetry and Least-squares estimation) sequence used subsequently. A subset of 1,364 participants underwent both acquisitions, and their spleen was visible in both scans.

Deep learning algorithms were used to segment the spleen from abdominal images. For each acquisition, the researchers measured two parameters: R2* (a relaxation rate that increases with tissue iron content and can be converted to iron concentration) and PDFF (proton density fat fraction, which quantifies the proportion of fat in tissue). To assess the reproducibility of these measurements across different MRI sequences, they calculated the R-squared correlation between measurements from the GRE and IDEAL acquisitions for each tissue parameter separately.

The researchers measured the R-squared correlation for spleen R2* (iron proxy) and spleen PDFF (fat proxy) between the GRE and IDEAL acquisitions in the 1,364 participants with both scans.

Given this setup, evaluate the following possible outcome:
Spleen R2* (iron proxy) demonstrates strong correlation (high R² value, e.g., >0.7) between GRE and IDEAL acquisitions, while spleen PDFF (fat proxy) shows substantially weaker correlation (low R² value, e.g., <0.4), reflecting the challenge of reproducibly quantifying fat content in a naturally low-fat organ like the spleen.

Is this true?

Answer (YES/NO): YES